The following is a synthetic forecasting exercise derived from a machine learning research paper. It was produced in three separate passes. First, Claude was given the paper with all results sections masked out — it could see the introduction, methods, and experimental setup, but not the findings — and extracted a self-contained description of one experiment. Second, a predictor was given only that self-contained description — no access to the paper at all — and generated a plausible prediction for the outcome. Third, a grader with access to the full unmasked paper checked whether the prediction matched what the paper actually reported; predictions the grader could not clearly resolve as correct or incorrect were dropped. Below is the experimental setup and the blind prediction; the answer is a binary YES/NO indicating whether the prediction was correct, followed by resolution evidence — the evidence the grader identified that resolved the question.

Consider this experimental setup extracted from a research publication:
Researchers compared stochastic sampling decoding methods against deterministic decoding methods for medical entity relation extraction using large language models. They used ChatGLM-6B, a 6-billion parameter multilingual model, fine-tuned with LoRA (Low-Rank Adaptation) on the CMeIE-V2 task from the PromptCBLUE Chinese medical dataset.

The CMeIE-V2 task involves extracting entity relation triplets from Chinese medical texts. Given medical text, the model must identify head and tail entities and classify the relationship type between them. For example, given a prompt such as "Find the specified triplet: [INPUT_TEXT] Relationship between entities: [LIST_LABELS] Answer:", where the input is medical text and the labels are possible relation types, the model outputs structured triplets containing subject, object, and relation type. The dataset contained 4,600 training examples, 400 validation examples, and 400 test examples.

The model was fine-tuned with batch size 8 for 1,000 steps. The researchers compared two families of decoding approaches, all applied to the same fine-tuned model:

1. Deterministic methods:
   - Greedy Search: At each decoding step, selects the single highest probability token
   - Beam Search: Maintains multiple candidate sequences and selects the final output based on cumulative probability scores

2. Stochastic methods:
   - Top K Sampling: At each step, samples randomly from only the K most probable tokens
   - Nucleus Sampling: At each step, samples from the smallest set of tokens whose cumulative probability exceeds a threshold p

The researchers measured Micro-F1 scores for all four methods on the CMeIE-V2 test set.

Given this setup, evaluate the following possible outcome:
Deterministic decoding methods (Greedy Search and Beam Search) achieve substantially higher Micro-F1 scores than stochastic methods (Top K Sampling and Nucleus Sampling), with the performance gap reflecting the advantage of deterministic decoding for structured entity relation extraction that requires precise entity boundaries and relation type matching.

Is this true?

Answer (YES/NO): YES